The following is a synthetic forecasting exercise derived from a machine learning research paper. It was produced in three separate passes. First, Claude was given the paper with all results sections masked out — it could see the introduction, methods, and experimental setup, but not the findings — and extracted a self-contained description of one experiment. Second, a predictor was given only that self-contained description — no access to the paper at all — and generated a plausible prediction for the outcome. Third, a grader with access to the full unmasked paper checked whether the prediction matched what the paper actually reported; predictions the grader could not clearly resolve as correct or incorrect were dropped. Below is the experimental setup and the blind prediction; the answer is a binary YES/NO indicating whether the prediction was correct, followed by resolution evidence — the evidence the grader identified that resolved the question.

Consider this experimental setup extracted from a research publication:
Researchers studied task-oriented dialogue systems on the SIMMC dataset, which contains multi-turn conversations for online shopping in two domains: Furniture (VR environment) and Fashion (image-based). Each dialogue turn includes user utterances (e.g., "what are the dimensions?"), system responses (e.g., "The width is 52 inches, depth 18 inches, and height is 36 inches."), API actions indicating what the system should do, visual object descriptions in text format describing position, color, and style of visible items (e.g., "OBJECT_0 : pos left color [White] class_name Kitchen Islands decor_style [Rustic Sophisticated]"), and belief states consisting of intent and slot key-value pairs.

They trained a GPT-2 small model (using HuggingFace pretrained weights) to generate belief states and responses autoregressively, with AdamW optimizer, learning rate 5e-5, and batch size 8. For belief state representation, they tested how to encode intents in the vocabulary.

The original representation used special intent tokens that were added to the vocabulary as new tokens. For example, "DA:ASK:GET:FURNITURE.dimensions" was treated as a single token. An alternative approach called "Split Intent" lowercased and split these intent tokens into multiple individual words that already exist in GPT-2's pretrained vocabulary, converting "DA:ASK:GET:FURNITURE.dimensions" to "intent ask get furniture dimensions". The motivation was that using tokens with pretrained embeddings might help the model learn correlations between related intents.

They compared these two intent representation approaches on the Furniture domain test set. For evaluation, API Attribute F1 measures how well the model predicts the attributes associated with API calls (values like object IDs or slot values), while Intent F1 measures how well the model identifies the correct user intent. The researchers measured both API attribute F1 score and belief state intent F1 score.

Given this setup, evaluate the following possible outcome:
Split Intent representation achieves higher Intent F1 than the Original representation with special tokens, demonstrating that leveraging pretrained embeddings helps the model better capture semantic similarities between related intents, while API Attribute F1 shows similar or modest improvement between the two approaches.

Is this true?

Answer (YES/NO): NO